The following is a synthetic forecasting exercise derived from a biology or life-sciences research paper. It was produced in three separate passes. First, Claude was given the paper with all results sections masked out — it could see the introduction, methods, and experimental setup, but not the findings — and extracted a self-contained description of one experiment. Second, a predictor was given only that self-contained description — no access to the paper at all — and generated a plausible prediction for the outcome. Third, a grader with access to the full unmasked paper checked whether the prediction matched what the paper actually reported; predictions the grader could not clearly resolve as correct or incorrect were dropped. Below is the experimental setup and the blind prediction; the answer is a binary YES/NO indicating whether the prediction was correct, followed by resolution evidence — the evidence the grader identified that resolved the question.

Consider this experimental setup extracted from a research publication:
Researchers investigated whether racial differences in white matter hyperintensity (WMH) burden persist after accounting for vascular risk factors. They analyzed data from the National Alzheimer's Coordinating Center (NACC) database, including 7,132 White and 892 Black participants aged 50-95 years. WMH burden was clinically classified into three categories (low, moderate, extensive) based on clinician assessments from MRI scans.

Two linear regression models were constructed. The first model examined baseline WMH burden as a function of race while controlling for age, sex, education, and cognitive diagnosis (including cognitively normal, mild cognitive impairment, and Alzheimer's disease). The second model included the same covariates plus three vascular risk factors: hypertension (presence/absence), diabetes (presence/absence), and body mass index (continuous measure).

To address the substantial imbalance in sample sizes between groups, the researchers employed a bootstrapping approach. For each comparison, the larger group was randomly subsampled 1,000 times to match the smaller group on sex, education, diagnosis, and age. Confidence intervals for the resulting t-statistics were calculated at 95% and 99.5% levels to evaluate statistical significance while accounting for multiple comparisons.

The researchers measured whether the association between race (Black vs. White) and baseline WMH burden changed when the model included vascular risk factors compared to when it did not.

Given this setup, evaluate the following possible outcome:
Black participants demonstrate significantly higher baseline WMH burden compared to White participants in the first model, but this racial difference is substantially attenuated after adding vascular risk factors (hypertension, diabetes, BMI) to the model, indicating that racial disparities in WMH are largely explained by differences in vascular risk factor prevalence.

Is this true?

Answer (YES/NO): NO